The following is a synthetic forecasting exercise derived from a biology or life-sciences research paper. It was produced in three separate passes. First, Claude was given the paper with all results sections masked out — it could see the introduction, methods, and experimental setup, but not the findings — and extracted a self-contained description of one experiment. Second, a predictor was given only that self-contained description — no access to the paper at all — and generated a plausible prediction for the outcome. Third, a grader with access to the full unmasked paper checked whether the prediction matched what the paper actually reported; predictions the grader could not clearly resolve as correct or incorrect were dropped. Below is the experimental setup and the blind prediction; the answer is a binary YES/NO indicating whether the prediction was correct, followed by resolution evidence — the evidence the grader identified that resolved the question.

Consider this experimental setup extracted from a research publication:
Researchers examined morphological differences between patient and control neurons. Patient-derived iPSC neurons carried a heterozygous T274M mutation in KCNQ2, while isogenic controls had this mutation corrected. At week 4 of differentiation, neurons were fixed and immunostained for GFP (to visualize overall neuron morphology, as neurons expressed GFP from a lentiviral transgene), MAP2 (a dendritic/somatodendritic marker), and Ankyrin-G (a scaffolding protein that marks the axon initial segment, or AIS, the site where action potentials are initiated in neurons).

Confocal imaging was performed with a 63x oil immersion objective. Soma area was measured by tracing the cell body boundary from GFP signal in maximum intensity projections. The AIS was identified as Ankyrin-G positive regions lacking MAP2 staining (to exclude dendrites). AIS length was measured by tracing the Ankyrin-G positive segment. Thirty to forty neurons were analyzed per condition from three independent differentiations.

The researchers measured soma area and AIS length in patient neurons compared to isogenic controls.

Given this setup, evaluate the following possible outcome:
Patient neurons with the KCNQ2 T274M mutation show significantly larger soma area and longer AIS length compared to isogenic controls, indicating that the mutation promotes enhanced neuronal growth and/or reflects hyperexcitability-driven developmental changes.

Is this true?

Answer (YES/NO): NO